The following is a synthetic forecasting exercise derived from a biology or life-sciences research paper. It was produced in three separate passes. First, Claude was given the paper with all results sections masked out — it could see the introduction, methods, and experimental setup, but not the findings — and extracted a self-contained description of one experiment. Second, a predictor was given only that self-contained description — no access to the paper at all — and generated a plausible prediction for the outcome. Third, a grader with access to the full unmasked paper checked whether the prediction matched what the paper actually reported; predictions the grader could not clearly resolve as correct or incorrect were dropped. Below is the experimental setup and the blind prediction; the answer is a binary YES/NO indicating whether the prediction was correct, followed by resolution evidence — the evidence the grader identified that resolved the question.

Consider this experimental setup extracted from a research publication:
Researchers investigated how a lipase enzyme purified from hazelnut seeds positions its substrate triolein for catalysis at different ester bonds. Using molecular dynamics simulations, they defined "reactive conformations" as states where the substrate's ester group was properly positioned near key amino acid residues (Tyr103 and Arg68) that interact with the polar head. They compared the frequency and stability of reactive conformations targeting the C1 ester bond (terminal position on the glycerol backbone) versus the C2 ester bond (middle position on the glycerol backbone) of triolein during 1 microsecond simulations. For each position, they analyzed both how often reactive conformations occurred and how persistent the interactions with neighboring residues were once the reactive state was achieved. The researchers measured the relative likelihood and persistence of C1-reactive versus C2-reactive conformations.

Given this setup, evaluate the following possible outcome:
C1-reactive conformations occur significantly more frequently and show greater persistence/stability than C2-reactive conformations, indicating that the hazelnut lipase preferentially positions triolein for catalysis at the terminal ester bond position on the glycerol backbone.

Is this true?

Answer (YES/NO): YES